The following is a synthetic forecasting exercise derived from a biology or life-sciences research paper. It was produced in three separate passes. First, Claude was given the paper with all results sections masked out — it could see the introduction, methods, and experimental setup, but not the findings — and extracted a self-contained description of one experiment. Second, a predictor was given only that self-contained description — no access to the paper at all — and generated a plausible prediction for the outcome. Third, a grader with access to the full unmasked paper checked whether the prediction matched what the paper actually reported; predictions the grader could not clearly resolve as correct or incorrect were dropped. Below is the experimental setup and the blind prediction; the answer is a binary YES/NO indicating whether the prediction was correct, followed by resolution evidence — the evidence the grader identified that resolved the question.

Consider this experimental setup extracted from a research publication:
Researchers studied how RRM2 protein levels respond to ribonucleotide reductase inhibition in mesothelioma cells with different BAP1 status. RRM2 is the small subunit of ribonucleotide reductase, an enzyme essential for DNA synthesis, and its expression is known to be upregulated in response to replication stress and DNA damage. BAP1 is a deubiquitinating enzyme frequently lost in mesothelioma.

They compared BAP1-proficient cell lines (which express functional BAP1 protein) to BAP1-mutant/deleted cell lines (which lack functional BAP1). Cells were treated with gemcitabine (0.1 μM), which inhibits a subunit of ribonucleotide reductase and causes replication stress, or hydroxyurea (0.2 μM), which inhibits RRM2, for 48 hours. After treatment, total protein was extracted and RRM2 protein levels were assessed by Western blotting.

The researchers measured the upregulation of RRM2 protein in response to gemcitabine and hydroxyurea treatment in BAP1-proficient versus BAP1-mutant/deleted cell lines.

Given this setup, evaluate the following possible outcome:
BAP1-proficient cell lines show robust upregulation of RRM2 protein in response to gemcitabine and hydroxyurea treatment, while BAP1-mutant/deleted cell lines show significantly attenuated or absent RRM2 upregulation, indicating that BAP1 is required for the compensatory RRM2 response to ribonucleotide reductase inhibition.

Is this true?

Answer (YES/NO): NO